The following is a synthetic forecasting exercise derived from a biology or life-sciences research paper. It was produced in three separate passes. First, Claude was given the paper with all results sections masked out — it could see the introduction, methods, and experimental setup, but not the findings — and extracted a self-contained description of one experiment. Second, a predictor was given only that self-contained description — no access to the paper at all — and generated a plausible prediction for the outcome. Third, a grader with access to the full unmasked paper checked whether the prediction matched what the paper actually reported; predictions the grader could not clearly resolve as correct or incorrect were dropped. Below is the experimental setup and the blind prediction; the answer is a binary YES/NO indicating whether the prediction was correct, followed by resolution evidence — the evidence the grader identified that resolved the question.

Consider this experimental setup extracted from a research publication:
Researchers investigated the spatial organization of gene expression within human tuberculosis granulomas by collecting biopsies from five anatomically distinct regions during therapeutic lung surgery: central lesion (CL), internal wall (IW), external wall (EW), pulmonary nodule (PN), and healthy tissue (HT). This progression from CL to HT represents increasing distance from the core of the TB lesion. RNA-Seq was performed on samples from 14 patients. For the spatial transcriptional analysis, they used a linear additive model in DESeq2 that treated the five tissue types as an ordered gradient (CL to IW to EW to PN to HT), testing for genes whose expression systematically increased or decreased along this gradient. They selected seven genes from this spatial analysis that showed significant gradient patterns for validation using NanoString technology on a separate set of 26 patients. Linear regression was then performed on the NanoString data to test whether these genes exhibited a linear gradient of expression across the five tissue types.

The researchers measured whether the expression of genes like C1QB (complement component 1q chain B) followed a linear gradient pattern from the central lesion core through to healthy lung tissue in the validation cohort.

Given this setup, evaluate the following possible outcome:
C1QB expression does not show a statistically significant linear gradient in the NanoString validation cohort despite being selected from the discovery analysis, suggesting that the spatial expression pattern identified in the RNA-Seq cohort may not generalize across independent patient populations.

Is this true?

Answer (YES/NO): NO